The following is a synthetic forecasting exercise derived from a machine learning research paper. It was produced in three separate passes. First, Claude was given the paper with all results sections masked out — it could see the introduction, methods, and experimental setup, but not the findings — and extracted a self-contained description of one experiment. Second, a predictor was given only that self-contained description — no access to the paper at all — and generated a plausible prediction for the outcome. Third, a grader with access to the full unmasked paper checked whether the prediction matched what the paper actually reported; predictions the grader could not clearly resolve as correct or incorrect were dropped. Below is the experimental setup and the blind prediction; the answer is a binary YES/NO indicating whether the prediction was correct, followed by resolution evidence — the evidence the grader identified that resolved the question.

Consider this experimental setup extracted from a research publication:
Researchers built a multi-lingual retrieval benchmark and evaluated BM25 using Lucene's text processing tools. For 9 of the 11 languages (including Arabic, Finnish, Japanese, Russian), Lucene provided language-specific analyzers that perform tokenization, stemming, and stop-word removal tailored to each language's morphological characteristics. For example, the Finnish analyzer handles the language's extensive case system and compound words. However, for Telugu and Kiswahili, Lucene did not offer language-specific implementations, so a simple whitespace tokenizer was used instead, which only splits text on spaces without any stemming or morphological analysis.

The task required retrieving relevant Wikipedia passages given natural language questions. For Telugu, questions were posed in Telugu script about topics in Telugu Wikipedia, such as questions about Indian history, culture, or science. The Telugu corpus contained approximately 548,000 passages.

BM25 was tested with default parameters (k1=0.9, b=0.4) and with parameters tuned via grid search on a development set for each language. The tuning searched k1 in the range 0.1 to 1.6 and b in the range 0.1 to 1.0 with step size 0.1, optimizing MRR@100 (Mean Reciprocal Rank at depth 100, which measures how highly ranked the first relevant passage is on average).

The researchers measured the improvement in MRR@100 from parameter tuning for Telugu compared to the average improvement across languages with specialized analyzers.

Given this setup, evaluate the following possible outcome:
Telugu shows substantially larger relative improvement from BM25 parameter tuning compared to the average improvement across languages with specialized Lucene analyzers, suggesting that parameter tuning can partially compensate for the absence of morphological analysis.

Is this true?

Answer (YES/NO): YES